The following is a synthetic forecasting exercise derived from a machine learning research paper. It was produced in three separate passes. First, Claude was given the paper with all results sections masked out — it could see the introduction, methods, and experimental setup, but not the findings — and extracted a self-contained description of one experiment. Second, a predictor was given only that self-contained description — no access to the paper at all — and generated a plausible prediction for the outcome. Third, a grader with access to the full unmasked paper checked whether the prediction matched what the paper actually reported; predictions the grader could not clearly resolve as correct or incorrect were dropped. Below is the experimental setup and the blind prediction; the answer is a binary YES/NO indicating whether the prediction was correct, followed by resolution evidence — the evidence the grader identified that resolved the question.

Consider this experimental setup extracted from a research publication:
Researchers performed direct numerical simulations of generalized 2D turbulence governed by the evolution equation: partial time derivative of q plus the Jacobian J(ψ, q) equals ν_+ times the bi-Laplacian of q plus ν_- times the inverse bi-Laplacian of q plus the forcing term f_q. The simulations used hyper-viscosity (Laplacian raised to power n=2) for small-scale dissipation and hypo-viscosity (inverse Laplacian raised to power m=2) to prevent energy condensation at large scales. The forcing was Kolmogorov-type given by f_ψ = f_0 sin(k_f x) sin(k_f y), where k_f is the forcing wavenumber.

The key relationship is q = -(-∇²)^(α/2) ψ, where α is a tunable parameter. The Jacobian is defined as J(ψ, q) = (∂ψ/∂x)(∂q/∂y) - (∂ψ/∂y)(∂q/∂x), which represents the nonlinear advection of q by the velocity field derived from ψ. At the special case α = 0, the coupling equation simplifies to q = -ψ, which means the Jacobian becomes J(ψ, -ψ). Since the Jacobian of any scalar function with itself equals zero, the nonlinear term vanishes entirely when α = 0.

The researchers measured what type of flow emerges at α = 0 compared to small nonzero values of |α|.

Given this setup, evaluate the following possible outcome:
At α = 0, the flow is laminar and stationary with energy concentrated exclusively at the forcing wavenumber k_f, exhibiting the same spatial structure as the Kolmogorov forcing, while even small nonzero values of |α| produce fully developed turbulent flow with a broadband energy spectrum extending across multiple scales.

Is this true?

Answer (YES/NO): NO